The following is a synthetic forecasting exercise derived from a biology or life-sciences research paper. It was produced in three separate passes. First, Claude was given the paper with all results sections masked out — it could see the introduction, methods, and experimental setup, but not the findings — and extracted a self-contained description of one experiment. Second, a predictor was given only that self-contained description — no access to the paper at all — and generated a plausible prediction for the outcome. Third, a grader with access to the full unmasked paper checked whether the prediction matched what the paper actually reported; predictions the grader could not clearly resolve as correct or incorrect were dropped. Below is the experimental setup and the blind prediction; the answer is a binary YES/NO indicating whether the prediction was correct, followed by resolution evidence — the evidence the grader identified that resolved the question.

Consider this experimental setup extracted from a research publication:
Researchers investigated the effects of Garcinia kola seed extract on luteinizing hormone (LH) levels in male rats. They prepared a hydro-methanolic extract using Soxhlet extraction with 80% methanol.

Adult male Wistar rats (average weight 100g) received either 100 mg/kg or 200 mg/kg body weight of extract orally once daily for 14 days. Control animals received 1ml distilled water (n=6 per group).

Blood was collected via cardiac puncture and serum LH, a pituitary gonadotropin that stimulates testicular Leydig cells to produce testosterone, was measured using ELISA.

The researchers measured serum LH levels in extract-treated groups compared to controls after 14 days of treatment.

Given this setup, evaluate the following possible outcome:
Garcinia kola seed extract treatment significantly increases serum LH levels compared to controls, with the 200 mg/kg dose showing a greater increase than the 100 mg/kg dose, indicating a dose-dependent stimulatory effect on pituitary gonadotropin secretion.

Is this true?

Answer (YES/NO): NO